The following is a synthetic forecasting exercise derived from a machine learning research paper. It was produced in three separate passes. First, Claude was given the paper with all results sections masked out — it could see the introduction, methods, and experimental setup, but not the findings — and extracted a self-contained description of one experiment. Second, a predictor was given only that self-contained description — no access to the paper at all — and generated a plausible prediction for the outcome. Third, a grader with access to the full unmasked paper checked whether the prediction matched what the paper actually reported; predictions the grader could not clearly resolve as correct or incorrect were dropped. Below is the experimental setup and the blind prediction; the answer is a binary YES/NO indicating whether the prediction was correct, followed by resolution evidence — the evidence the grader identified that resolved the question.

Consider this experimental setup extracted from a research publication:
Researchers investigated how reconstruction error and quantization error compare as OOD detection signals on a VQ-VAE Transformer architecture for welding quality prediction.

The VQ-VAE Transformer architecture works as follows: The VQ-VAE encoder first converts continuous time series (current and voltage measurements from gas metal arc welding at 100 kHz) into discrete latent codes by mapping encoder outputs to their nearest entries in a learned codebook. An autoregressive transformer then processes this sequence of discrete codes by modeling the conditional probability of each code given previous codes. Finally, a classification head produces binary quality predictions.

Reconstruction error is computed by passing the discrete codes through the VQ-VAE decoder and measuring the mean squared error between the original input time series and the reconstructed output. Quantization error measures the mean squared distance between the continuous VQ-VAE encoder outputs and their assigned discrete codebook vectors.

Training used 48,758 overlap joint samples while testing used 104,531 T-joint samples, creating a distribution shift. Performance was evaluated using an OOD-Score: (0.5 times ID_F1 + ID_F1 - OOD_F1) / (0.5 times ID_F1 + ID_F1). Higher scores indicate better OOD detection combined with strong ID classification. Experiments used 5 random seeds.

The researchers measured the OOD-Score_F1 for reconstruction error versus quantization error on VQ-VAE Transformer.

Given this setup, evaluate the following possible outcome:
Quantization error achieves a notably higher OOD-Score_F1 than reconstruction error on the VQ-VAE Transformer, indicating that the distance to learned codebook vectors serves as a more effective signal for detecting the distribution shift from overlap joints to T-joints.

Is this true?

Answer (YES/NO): NO